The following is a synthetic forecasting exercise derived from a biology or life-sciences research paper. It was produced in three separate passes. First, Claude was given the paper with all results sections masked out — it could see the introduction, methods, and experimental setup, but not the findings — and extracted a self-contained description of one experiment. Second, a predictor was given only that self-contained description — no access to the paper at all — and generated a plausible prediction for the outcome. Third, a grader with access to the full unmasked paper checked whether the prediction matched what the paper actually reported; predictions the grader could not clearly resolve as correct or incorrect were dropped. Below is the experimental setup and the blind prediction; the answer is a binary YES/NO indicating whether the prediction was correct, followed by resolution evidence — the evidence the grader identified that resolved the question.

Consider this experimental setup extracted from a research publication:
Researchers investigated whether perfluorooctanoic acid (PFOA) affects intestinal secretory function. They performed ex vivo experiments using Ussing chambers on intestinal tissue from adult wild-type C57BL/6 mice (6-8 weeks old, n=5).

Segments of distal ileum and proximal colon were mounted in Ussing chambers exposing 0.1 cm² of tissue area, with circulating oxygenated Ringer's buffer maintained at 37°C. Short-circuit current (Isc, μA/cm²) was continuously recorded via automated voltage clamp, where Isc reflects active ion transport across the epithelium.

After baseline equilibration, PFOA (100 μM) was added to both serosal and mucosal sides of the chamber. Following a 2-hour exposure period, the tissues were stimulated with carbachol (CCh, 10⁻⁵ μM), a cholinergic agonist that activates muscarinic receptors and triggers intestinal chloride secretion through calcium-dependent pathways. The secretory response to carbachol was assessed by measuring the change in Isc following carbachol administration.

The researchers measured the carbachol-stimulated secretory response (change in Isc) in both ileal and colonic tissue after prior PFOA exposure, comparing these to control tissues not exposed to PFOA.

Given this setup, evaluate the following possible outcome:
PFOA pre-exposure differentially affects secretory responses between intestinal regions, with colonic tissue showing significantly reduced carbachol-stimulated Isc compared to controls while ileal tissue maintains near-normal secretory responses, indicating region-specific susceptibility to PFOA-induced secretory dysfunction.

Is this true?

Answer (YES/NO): NO